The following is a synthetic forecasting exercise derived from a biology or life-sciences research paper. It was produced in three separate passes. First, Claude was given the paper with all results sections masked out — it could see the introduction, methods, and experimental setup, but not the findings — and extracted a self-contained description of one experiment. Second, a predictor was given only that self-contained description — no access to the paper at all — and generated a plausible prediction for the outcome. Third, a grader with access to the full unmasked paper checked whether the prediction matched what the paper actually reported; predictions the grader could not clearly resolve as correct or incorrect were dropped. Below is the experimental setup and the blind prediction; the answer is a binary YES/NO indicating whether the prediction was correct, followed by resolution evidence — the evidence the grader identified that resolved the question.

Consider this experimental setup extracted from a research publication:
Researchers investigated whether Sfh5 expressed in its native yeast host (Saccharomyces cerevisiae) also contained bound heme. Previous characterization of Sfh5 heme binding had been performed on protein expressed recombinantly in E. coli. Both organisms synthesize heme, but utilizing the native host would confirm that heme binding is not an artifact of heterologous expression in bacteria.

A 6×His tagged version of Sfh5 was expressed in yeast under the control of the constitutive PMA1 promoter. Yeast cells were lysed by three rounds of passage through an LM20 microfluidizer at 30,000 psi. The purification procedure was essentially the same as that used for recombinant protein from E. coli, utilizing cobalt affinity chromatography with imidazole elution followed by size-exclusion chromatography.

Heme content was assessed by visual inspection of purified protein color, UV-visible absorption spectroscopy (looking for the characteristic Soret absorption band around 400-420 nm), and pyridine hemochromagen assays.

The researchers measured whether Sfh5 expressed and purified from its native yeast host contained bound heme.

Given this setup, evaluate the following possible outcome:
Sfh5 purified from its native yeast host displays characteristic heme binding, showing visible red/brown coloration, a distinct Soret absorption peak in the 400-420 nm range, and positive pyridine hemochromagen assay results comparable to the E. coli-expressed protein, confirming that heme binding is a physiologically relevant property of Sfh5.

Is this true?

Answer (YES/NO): NO